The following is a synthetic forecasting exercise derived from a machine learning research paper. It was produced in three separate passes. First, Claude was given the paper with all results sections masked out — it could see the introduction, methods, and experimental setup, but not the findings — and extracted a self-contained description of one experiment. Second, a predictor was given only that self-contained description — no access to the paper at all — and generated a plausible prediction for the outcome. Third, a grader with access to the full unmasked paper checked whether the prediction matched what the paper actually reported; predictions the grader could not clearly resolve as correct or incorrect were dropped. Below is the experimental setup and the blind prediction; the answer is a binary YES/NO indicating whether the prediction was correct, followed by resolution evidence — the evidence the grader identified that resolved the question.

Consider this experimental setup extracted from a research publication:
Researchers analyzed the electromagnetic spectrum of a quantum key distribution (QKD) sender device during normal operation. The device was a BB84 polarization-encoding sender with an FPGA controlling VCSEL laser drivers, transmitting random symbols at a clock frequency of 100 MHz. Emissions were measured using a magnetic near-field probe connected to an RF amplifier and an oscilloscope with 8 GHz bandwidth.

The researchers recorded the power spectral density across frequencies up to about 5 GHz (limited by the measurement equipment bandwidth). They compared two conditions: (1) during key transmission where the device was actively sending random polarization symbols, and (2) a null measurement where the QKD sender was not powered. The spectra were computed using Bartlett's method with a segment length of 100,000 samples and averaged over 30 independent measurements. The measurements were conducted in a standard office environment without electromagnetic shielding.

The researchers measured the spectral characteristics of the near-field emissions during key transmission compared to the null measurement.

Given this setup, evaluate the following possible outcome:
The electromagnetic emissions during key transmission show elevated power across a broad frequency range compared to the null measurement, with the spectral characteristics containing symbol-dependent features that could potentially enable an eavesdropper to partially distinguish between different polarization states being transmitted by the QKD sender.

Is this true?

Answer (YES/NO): NO